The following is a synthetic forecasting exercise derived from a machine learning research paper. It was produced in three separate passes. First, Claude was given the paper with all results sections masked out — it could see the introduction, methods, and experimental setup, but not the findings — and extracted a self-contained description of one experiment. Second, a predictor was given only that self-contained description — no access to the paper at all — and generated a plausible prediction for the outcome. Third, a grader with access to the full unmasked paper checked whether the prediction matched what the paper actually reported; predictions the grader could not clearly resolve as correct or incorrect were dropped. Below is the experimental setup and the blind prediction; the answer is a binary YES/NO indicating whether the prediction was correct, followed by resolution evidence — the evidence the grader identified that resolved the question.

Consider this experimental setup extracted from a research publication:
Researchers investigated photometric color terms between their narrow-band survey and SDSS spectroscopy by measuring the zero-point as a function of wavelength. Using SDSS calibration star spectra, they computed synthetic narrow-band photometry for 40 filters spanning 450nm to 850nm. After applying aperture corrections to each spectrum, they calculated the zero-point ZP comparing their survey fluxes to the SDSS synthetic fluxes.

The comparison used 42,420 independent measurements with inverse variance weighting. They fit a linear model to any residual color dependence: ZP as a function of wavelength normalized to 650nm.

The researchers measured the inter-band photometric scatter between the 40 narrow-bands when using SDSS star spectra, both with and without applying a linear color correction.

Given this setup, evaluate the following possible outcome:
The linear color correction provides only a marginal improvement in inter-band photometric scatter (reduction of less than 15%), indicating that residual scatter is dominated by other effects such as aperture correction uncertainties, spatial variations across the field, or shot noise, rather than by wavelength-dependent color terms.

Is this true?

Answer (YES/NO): NO